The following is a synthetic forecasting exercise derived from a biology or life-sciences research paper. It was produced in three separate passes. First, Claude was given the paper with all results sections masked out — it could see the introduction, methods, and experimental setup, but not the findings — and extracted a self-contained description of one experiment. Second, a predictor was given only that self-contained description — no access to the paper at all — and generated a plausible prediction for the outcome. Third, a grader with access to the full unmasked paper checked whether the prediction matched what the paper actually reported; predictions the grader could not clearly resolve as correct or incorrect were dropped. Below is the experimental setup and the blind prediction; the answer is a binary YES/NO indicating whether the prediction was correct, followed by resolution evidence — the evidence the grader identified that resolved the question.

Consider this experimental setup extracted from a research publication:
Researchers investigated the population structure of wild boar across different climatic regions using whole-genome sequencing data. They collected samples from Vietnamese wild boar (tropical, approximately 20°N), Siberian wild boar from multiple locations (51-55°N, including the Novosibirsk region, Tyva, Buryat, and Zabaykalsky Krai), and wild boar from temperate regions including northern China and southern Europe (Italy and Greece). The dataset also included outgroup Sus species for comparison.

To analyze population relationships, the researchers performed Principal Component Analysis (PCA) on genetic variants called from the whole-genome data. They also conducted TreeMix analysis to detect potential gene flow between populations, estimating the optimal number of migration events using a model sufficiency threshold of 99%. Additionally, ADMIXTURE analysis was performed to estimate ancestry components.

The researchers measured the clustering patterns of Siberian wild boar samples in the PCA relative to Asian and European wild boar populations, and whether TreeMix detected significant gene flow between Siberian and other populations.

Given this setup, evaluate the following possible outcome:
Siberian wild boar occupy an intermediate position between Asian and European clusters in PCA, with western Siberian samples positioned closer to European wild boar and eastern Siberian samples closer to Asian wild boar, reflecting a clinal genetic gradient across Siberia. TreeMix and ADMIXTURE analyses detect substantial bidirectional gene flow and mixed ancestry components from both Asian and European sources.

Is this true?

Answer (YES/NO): NO